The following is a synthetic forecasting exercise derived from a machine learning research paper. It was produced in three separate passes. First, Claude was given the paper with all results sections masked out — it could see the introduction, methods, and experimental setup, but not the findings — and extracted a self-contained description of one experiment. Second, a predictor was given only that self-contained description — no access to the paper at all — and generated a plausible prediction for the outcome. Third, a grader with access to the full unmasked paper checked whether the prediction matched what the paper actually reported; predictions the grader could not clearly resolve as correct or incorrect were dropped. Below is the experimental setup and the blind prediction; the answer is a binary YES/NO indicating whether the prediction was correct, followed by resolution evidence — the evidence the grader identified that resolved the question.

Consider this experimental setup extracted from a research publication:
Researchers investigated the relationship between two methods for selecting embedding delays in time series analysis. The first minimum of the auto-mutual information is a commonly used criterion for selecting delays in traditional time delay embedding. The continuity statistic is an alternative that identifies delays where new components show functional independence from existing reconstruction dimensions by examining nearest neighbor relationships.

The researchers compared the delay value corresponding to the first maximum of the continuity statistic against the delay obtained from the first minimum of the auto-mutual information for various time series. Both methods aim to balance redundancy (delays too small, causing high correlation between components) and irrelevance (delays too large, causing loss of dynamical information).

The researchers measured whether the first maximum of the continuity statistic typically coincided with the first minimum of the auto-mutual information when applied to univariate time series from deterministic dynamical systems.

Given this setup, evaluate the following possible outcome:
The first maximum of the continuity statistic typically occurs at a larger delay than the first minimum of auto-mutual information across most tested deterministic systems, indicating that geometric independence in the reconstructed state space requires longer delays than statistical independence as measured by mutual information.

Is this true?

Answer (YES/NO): NO